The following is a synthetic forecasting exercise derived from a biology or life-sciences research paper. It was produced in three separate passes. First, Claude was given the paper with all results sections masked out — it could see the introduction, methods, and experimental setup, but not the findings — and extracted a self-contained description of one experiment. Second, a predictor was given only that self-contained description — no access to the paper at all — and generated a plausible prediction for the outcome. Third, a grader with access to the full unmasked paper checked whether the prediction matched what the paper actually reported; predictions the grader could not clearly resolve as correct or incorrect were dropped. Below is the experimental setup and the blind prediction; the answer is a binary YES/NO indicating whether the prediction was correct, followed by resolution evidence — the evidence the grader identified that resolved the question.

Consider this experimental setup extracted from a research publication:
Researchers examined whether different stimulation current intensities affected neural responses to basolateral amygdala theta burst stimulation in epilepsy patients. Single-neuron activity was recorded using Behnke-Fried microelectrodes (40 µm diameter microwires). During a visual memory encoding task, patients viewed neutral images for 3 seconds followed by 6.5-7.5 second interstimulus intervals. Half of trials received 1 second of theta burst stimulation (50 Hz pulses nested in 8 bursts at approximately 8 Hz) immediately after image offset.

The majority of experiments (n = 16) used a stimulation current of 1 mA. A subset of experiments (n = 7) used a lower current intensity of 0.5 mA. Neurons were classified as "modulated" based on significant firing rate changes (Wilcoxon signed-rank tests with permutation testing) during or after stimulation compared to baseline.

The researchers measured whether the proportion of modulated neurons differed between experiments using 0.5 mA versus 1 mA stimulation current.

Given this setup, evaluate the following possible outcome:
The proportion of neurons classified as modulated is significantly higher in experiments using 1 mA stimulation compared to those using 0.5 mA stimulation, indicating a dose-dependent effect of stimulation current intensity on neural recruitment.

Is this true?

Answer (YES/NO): NO